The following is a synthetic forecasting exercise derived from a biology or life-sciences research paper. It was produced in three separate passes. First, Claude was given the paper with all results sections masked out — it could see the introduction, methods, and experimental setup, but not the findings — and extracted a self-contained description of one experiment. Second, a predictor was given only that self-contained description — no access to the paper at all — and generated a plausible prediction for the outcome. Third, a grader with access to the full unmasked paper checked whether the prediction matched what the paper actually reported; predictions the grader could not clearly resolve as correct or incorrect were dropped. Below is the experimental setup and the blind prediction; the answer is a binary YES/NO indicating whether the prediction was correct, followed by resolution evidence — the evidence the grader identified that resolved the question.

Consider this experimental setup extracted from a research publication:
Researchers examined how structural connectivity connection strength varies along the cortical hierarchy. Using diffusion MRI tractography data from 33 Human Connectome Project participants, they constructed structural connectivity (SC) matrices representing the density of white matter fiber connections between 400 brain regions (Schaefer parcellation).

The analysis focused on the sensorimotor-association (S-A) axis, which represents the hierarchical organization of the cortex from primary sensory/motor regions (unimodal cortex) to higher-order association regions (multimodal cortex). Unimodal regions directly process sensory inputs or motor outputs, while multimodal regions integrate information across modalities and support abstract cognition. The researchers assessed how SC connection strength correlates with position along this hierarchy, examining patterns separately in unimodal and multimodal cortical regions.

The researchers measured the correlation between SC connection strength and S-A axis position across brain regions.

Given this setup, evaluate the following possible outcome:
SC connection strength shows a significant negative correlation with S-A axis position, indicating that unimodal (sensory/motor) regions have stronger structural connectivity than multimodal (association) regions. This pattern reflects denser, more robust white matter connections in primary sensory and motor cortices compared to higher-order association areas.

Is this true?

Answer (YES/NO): NO